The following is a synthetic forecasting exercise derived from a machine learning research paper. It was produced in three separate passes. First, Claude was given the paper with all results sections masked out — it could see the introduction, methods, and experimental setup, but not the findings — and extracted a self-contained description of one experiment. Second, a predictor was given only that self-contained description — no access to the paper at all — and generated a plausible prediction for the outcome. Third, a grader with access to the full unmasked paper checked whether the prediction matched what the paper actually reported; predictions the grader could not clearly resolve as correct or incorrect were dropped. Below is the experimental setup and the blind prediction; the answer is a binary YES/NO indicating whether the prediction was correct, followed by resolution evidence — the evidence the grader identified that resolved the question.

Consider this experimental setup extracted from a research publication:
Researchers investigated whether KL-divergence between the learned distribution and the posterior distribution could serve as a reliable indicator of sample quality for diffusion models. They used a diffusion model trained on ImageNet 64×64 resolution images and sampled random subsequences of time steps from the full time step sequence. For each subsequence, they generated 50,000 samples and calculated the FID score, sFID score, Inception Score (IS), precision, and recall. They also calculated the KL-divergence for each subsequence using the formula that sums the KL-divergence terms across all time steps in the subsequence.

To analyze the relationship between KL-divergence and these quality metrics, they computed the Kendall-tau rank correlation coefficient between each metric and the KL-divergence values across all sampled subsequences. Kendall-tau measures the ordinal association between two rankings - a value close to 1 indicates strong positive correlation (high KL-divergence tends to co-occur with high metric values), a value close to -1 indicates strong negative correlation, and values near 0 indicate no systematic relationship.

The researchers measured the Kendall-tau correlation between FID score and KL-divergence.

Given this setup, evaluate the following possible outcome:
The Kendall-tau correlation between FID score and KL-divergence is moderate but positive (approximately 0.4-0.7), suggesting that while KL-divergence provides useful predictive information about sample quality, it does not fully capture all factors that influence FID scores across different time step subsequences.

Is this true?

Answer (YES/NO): NO